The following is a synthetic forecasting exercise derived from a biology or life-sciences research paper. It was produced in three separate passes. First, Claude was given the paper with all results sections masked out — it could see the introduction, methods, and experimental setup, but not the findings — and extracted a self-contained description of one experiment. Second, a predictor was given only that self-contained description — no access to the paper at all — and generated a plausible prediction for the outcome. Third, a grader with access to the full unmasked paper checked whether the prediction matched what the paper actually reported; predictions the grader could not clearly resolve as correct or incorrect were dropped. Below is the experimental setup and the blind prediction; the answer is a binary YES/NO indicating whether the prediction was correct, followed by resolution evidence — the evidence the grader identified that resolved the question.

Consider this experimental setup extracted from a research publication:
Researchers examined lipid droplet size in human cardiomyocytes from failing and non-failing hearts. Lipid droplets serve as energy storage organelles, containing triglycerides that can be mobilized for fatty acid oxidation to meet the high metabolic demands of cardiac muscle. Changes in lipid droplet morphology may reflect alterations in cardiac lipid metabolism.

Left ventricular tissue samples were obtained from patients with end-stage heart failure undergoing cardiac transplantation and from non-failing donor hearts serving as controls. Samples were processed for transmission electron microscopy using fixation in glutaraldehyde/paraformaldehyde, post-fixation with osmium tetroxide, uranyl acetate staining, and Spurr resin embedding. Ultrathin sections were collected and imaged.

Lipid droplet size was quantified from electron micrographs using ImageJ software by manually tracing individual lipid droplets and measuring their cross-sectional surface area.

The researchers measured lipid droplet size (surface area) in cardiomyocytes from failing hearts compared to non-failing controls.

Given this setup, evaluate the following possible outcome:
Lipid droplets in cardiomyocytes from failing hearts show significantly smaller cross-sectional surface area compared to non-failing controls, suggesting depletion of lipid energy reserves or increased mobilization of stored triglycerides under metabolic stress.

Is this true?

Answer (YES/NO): YES